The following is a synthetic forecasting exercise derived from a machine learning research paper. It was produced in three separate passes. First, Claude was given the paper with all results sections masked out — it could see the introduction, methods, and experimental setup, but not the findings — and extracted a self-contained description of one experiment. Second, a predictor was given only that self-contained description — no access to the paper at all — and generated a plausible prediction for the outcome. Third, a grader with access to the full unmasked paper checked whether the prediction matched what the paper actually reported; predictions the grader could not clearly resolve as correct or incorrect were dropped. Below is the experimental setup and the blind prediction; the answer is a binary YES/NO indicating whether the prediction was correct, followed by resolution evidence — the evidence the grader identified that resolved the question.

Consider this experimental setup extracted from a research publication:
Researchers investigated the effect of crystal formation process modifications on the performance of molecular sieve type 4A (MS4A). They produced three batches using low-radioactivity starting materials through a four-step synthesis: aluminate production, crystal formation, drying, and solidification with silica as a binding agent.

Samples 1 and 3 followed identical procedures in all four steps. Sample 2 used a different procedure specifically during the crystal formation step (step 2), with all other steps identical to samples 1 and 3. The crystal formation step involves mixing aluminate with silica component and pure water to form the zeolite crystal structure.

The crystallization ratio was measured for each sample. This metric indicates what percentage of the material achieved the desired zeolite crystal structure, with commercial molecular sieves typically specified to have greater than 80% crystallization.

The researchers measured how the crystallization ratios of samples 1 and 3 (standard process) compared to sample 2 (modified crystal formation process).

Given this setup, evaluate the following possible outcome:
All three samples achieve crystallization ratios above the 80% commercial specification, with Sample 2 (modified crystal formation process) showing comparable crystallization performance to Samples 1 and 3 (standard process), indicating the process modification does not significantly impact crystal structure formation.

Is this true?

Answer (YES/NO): NO